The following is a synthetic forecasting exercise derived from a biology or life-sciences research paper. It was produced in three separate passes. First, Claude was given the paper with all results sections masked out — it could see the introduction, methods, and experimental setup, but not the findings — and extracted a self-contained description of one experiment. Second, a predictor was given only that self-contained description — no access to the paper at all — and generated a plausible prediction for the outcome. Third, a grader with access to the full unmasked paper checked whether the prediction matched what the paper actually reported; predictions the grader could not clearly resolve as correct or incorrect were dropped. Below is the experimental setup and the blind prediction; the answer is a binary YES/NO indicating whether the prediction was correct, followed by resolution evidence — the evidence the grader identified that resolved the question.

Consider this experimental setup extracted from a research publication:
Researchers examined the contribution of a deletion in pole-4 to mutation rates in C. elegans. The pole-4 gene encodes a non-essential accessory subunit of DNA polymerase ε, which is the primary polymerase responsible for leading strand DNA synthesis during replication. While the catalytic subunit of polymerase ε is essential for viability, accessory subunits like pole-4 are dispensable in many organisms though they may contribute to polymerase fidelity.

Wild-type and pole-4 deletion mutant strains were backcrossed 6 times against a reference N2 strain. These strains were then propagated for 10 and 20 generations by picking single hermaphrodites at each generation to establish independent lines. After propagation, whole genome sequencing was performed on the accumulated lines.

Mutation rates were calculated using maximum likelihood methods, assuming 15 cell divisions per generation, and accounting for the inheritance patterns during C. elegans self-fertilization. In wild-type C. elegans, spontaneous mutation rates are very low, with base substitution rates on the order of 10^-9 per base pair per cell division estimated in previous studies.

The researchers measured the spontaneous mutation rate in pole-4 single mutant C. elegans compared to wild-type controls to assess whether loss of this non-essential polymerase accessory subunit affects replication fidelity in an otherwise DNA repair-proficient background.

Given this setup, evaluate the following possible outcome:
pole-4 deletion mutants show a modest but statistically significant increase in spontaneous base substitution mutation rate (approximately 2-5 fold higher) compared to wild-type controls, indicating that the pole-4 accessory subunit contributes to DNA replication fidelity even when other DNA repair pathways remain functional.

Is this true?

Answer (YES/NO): NO